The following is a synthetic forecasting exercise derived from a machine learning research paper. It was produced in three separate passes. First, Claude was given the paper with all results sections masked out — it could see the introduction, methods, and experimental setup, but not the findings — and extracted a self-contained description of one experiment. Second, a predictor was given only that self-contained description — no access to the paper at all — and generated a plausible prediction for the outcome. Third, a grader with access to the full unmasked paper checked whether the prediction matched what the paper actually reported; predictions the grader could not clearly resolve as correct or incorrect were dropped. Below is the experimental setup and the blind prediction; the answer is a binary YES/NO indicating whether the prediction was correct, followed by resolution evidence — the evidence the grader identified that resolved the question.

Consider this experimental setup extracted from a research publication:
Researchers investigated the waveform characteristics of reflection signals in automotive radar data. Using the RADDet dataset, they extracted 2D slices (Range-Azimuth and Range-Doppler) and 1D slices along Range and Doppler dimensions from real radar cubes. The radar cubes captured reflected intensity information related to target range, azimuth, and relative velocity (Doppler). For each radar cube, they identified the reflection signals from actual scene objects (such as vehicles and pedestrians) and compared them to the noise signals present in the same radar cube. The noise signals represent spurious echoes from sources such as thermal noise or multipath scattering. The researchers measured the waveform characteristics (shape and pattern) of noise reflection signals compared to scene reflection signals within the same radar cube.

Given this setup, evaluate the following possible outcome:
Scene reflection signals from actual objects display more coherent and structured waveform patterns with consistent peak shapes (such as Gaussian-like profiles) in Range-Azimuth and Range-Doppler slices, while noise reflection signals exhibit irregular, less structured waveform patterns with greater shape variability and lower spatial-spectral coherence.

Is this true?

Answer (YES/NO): NO